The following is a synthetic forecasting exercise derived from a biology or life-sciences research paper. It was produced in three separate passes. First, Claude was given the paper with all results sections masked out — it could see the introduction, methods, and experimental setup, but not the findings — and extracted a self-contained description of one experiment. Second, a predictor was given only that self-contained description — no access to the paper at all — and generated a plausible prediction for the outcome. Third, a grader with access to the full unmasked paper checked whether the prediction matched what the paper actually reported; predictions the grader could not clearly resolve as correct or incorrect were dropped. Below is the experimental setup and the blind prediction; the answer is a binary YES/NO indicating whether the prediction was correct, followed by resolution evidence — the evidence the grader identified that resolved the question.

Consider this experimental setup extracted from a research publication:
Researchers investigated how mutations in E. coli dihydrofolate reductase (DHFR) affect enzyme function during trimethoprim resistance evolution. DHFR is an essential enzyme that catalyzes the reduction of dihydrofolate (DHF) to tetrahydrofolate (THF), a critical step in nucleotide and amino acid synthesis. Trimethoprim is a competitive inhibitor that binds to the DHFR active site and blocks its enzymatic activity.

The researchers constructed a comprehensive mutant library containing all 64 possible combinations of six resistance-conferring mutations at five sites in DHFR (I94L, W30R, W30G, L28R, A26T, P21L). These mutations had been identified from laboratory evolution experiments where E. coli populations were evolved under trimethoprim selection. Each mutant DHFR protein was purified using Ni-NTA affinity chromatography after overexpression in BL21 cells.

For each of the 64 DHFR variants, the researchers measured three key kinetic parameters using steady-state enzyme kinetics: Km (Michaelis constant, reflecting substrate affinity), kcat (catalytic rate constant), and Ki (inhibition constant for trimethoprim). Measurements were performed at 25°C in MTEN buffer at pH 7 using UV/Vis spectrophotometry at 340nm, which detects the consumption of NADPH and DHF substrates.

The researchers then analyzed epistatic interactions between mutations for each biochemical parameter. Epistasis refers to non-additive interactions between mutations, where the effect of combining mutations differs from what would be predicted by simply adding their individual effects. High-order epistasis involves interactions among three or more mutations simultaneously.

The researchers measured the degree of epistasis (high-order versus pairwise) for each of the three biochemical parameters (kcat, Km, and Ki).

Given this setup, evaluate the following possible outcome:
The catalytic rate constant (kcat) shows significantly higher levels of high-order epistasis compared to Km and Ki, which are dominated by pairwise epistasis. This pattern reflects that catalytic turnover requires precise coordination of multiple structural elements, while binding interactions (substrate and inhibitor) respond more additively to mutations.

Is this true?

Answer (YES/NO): NO